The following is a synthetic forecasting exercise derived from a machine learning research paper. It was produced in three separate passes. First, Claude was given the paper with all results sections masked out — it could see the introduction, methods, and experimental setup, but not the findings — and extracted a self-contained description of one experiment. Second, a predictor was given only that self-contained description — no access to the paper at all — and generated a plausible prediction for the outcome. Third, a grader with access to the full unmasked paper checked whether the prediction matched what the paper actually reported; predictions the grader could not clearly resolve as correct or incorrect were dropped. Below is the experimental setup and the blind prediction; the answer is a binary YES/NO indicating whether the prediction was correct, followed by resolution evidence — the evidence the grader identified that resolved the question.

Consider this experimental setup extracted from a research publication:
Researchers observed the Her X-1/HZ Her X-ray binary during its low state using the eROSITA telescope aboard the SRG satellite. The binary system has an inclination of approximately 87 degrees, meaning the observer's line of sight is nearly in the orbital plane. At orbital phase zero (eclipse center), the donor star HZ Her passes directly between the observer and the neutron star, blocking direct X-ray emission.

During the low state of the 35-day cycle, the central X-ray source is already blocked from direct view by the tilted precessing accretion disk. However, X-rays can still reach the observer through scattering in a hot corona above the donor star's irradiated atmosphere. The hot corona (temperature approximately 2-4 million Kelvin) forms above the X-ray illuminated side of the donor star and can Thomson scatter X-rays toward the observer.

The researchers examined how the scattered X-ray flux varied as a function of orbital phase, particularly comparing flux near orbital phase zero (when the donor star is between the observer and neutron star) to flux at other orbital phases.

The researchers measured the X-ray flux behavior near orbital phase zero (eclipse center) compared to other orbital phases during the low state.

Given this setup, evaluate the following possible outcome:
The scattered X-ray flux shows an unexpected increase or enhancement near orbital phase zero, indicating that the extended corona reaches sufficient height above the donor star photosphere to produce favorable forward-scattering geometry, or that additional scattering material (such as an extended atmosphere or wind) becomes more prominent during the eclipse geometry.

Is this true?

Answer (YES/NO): NO